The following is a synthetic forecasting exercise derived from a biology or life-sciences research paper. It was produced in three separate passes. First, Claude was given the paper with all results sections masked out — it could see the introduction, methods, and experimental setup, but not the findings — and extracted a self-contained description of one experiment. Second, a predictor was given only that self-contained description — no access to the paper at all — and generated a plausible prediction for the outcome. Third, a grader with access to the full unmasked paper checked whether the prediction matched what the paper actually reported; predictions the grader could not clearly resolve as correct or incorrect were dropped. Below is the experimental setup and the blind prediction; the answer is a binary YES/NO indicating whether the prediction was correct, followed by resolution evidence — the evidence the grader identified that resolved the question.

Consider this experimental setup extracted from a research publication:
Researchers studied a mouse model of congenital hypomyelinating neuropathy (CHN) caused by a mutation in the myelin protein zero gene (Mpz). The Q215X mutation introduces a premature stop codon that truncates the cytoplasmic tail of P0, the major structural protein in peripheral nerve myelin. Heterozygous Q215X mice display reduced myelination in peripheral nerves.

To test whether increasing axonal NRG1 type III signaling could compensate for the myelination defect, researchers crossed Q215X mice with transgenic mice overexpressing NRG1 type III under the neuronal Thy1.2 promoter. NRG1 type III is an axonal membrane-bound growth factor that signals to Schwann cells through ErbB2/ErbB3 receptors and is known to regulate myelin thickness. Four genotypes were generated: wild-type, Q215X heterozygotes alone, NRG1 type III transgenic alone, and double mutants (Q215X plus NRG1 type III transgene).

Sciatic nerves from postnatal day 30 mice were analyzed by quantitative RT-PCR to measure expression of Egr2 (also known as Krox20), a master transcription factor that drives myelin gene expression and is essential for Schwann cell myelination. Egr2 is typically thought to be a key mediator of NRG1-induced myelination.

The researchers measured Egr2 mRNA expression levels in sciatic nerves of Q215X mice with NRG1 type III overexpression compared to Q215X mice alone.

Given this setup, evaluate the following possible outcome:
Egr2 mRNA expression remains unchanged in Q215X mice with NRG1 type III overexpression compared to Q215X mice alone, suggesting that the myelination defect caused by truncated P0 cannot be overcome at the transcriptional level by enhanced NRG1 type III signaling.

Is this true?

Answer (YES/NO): NO